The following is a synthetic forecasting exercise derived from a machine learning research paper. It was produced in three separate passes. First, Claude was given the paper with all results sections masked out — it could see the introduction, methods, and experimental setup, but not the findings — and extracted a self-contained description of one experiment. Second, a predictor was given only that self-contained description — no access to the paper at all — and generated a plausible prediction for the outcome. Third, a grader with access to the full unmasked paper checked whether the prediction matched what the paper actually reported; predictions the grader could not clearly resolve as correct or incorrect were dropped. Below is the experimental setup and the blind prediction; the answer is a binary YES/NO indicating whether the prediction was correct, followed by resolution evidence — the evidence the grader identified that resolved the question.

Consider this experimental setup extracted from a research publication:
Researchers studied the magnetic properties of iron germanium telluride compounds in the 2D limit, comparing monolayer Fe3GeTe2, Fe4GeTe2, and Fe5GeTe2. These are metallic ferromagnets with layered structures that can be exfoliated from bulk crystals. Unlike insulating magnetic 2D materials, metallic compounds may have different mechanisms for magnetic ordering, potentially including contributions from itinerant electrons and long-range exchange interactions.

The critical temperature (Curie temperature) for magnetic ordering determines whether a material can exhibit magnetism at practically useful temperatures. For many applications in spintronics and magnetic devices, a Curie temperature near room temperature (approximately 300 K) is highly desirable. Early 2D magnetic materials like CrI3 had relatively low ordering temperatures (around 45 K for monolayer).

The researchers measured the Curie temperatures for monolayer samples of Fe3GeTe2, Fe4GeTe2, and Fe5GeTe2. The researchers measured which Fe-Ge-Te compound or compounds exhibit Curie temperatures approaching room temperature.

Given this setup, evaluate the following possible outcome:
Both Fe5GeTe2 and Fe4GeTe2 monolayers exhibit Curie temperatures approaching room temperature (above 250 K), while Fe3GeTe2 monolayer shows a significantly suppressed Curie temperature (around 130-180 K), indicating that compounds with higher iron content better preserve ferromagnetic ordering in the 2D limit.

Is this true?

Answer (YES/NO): NO